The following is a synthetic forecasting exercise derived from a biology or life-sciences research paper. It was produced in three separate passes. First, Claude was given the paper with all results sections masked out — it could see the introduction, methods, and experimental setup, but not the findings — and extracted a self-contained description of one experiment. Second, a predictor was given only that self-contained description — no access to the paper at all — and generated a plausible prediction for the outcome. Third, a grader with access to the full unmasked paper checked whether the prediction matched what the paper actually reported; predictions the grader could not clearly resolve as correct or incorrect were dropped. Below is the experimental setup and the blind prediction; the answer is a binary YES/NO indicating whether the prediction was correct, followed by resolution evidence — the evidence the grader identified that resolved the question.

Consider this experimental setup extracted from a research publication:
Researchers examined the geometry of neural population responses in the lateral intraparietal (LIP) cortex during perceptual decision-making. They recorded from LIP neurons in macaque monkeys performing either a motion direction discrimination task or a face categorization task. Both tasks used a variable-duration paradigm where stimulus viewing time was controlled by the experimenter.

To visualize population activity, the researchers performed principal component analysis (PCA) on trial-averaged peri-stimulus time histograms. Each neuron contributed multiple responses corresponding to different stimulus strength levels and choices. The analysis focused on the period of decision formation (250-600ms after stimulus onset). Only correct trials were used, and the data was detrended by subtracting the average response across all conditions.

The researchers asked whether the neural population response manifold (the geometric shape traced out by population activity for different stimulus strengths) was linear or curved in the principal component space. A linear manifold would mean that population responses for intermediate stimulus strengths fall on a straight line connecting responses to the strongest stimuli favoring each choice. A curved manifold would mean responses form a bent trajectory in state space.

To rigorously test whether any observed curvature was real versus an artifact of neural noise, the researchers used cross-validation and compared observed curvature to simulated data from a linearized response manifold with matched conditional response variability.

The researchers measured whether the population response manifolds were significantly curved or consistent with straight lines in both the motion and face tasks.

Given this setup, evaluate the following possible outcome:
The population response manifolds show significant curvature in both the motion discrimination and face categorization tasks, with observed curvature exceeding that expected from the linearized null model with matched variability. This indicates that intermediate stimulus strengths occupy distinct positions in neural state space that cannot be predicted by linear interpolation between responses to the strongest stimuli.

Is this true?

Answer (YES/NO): YES